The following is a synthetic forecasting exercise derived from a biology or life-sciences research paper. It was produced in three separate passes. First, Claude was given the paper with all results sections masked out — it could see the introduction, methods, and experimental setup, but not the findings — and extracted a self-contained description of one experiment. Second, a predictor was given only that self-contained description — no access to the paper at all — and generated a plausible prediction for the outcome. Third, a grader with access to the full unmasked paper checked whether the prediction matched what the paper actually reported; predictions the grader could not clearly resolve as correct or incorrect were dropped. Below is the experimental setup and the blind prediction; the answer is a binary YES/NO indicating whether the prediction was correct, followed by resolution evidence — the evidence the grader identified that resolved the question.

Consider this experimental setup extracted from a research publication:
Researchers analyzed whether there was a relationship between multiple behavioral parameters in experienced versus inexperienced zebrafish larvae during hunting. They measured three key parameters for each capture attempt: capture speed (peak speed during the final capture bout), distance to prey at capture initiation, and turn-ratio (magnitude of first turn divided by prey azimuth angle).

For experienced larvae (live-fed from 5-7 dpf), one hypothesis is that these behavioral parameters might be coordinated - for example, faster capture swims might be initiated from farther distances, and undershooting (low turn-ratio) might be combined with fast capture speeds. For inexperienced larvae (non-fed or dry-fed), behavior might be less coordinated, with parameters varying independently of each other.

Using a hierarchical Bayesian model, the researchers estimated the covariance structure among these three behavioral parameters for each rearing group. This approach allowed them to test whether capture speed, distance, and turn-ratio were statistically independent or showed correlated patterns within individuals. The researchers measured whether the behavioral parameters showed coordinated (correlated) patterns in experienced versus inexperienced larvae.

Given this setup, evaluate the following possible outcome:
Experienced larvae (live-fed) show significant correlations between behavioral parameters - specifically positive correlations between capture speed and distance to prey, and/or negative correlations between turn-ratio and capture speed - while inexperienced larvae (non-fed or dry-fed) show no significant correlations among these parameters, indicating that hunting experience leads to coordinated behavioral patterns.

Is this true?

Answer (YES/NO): YES